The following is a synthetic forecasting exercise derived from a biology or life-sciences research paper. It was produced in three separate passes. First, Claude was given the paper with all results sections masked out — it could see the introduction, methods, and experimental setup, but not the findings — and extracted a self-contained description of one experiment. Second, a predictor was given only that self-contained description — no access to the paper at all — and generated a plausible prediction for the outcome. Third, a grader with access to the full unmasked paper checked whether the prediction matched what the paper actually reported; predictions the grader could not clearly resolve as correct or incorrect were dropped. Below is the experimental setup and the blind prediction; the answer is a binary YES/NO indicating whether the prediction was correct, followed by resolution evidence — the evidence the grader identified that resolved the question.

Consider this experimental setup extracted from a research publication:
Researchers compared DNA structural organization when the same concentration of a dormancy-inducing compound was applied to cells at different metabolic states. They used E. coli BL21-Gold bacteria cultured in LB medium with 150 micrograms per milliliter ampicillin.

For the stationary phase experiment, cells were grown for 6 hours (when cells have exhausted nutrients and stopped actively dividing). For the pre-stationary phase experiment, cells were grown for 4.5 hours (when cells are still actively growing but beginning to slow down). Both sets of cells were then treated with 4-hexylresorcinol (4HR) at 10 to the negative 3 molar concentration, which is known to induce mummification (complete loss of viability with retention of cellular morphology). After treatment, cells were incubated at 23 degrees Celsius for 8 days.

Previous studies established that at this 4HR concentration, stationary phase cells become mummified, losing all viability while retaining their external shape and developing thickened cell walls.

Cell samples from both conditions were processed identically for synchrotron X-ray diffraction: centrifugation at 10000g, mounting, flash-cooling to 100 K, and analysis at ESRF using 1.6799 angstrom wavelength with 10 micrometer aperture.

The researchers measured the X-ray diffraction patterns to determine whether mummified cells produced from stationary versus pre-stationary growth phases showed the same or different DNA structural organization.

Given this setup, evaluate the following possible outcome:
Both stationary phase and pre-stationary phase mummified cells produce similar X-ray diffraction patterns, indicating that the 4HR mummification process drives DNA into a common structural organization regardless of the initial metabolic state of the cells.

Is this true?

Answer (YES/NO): YES